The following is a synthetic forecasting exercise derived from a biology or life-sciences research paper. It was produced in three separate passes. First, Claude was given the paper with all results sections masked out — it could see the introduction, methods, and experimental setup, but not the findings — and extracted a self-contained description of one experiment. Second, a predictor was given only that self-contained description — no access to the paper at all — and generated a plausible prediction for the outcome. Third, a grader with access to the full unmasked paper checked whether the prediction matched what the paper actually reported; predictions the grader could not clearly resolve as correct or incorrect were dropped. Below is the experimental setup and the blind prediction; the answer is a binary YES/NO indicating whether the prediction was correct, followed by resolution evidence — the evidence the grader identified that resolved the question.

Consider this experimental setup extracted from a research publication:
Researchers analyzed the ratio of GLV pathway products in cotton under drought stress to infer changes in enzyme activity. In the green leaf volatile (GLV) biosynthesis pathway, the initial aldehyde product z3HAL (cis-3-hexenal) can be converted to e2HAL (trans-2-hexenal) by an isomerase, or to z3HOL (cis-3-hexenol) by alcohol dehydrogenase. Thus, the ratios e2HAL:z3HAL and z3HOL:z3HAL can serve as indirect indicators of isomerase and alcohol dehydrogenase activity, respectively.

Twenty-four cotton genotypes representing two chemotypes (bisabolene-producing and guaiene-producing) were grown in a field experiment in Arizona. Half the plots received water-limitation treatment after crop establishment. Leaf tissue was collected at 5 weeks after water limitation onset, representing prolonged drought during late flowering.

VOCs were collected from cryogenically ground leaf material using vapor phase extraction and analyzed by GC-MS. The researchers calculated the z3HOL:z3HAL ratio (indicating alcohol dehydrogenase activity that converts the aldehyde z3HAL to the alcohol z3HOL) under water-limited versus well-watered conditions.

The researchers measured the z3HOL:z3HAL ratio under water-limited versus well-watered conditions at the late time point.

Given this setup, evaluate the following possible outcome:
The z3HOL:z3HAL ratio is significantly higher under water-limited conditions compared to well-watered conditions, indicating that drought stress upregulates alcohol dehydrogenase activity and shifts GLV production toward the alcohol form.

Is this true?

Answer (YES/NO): YES